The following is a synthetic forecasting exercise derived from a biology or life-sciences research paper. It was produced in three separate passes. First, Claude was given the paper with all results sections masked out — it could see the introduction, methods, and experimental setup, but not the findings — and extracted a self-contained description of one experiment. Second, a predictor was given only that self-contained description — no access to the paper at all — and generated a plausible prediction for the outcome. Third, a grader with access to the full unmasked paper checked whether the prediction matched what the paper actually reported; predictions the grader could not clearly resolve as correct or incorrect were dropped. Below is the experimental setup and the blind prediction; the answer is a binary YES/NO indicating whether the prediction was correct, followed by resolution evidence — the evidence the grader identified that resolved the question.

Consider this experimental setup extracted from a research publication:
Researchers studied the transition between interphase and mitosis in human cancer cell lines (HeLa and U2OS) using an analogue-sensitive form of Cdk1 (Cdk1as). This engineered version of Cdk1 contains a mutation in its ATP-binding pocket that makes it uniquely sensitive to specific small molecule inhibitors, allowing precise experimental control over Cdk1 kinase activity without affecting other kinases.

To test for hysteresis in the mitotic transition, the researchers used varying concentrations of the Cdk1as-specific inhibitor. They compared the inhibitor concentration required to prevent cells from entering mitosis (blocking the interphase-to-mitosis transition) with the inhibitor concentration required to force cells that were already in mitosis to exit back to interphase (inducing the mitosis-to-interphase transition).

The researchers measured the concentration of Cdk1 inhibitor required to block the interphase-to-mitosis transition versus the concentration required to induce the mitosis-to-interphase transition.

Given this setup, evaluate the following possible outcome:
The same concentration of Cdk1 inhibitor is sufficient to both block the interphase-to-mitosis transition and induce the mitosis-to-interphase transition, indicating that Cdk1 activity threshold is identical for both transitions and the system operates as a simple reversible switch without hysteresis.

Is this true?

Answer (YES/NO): NO